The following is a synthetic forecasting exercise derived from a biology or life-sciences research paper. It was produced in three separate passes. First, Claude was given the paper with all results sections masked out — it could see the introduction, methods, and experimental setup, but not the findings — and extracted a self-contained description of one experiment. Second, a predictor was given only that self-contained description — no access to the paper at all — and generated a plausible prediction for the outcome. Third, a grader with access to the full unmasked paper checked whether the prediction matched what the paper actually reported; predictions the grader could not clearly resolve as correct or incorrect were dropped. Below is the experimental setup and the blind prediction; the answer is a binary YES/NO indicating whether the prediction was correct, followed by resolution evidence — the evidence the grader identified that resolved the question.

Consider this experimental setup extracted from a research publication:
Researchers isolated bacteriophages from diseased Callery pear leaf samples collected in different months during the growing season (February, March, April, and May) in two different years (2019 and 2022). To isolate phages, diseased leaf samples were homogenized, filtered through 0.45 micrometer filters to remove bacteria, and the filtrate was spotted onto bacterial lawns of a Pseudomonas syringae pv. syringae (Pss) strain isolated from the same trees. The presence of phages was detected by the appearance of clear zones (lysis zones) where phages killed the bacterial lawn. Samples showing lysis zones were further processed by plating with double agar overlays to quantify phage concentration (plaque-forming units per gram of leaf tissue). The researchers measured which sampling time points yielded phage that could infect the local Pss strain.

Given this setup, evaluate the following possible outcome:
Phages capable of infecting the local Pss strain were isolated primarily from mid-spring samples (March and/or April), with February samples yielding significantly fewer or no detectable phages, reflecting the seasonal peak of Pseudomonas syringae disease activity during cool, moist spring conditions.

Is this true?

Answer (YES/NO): NO